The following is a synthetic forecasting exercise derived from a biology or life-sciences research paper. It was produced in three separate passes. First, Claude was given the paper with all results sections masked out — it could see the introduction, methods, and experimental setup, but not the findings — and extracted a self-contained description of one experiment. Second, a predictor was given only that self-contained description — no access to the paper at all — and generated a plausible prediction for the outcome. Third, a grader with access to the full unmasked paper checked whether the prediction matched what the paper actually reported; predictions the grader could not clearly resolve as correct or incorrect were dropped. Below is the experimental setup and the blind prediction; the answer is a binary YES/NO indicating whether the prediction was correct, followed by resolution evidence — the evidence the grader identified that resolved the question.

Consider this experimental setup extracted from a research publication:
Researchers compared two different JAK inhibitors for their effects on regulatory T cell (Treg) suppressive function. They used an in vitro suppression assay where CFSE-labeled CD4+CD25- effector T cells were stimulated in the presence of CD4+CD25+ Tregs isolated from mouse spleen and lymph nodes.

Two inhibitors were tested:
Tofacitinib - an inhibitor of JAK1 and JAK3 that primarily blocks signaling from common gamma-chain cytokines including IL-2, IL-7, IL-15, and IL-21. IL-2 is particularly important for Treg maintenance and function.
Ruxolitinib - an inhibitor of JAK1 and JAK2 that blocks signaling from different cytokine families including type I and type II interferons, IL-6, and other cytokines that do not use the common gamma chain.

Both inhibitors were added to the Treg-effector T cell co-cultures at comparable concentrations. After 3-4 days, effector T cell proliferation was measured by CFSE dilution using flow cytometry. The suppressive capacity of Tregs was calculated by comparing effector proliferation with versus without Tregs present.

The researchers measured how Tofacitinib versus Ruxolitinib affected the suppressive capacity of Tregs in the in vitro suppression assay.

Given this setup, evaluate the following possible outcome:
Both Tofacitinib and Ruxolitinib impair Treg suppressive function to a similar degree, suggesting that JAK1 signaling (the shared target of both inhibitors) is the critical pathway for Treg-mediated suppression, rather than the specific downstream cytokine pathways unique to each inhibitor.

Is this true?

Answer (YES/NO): NO